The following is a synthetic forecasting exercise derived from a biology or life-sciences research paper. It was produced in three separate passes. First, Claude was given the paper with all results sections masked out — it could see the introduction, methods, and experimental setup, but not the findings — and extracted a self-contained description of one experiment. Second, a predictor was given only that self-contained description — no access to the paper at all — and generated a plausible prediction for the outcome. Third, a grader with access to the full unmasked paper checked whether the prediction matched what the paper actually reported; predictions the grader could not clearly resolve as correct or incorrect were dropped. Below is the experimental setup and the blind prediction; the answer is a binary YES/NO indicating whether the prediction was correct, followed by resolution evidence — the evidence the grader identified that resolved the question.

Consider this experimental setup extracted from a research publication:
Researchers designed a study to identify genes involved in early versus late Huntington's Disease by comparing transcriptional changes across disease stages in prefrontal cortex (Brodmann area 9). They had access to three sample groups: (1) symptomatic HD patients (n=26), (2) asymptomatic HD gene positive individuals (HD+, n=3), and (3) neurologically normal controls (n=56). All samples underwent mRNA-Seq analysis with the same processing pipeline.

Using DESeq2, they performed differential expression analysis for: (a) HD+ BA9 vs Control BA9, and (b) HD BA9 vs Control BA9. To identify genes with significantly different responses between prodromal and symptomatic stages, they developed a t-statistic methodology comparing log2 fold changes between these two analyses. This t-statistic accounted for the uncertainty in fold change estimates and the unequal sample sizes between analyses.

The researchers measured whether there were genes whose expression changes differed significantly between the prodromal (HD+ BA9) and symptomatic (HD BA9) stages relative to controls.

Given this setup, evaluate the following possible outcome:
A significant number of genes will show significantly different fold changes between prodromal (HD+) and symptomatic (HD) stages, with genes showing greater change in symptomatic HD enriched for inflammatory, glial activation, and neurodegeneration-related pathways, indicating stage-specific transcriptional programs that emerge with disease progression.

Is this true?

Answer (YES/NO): NO